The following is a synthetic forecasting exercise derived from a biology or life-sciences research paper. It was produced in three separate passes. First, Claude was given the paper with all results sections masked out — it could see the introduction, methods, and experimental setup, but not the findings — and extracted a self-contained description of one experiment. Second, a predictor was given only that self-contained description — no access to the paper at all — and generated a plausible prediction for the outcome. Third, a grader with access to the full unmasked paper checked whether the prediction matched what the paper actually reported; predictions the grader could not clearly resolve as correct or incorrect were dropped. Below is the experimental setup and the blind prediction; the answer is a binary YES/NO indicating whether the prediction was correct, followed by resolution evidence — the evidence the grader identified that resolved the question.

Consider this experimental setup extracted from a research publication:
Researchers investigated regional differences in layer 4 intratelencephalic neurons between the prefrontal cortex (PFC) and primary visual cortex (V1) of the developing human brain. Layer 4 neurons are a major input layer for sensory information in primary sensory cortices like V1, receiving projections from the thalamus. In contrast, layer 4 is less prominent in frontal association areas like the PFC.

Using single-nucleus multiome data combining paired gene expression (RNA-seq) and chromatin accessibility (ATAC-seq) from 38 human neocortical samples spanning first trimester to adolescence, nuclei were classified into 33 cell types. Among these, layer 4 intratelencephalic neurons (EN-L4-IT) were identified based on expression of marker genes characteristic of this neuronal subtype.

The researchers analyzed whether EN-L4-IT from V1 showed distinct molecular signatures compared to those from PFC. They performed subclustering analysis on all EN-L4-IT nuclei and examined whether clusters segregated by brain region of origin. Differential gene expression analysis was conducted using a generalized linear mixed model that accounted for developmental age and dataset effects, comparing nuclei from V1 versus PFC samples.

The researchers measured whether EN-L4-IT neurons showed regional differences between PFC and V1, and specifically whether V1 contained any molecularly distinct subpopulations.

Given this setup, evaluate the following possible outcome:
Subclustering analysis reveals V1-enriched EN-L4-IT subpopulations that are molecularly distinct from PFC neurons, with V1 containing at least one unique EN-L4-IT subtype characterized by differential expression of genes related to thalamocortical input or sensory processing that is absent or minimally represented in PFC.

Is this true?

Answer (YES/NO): NO